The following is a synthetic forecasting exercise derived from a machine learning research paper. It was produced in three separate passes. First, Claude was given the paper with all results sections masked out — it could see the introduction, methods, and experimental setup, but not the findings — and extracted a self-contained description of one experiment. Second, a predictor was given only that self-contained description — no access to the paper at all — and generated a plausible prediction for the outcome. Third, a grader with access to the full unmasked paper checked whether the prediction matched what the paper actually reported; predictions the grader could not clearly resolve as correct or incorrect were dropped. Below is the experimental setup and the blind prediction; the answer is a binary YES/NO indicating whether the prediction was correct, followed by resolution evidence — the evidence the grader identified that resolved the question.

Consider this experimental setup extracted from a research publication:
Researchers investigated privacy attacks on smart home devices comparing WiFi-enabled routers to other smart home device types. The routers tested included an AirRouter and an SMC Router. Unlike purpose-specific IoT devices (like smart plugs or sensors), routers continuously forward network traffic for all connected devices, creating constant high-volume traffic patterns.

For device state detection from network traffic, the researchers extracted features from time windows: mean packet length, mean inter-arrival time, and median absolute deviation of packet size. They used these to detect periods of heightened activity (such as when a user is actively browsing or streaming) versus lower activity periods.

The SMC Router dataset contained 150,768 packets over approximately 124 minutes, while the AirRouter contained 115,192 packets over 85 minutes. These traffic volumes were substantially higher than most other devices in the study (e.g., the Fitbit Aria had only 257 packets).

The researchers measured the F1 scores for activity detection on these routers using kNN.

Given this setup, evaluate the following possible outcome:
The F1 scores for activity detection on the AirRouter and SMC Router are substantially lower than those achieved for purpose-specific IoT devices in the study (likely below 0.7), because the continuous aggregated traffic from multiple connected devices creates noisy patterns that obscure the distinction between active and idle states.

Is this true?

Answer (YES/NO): NO